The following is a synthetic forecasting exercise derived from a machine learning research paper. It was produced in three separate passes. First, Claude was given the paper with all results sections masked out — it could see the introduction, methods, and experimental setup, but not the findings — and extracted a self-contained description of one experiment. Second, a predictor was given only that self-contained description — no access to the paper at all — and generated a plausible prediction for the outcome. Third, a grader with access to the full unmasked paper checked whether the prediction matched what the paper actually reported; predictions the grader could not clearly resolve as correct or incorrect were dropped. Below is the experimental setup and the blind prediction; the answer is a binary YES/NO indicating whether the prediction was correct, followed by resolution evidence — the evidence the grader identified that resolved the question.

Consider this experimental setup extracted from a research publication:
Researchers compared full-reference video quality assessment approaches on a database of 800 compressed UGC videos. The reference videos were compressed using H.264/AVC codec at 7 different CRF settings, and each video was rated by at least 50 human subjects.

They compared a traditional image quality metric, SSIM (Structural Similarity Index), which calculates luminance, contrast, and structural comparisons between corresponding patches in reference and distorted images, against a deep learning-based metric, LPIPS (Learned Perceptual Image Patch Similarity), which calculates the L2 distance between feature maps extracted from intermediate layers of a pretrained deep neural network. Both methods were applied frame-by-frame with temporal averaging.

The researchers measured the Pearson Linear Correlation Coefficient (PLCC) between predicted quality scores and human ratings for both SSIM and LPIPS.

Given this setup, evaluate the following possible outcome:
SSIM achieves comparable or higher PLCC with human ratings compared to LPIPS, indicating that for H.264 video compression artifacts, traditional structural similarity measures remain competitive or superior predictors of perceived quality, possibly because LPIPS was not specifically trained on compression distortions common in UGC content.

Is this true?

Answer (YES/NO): NO